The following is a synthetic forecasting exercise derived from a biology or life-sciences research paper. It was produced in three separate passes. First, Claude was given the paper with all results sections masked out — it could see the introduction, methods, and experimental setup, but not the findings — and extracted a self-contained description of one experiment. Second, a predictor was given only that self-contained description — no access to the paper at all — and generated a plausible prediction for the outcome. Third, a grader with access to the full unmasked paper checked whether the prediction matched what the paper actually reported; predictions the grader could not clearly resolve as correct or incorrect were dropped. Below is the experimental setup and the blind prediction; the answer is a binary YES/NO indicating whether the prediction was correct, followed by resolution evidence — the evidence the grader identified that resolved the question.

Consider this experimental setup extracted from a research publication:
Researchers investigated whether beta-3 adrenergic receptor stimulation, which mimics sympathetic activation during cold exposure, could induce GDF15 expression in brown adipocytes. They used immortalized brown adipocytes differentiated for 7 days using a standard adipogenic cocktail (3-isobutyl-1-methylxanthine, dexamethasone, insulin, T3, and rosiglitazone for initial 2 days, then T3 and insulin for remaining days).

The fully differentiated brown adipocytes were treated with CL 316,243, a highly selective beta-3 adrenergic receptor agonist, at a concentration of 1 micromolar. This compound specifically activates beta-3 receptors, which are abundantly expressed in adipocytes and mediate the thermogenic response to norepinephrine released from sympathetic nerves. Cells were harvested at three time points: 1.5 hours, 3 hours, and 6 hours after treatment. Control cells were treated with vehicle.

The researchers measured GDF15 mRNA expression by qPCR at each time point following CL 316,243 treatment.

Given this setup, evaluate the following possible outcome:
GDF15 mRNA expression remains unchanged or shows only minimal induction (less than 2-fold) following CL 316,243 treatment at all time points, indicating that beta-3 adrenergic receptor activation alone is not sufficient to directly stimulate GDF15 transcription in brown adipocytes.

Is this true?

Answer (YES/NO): NO